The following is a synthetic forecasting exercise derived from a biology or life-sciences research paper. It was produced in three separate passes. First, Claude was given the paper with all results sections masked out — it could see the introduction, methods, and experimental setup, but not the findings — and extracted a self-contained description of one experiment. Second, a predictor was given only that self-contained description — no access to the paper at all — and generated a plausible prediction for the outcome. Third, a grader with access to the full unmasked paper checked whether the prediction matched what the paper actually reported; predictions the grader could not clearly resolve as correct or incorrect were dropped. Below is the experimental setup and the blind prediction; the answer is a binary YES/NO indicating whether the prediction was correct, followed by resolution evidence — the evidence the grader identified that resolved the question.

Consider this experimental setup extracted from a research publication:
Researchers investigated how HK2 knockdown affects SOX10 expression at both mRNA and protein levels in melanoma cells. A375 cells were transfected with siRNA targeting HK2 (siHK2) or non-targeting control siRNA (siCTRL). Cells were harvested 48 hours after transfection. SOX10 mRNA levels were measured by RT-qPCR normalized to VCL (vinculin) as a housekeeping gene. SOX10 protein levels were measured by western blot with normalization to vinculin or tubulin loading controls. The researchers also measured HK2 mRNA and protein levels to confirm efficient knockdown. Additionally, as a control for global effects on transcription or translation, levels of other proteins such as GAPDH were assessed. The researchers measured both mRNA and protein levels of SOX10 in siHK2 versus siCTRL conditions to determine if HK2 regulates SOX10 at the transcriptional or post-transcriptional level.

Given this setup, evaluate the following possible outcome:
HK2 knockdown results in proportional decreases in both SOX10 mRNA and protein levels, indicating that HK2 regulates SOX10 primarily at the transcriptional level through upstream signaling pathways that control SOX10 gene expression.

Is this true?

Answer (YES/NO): NO